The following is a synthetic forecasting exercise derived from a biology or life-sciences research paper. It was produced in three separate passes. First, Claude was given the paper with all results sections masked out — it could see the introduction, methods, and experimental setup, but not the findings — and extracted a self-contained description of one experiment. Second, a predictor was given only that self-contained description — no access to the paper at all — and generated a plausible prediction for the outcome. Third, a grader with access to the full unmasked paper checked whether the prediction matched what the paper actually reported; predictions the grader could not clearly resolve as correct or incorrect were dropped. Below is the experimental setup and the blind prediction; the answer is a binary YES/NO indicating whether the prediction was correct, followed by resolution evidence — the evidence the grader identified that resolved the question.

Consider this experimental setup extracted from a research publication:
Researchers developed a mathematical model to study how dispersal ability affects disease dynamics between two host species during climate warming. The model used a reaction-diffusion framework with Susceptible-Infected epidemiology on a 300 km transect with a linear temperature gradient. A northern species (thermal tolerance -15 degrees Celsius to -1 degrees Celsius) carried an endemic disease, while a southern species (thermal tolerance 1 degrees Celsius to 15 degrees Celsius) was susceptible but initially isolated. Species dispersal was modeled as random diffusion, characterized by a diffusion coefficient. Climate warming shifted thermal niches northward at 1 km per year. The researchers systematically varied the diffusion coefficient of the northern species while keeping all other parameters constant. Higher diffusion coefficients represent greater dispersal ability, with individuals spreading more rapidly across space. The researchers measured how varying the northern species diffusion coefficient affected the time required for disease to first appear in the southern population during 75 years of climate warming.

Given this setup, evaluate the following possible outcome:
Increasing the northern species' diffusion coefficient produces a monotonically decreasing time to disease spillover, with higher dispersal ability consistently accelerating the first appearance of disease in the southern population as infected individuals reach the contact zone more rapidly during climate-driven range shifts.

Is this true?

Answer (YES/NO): NO